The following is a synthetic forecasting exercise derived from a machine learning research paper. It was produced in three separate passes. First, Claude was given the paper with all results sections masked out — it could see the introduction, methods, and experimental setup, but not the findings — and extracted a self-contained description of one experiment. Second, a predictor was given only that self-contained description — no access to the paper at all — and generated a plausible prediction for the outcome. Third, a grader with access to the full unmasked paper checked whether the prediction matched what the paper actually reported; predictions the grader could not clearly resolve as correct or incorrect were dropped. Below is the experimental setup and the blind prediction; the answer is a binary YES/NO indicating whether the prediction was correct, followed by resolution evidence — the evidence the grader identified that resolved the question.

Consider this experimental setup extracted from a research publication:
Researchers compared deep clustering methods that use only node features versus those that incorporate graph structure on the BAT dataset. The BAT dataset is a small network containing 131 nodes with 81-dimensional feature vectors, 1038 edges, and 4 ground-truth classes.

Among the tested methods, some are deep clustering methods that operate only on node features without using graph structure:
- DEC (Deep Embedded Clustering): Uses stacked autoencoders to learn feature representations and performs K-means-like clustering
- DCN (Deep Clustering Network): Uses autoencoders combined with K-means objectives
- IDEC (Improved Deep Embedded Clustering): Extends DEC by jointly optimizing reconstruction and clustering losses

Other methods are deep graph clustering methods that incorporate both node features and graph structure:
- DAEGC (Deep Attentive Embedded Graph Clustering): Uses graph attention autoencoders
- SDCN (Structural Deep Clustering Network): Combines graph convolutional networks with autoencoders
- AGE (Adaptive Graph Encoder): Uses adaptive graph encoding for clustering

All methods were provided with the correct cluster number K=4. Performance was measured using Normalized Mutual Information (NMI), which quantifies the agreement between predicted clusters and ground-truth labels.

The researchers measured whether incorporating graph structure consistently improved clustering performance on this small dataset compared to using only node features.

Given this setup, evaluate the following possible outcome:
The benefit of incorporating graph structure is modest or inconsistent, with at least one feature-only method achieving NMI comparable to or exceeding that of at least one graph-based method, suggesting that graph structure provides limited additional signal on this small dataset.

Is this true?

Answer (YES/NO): NO